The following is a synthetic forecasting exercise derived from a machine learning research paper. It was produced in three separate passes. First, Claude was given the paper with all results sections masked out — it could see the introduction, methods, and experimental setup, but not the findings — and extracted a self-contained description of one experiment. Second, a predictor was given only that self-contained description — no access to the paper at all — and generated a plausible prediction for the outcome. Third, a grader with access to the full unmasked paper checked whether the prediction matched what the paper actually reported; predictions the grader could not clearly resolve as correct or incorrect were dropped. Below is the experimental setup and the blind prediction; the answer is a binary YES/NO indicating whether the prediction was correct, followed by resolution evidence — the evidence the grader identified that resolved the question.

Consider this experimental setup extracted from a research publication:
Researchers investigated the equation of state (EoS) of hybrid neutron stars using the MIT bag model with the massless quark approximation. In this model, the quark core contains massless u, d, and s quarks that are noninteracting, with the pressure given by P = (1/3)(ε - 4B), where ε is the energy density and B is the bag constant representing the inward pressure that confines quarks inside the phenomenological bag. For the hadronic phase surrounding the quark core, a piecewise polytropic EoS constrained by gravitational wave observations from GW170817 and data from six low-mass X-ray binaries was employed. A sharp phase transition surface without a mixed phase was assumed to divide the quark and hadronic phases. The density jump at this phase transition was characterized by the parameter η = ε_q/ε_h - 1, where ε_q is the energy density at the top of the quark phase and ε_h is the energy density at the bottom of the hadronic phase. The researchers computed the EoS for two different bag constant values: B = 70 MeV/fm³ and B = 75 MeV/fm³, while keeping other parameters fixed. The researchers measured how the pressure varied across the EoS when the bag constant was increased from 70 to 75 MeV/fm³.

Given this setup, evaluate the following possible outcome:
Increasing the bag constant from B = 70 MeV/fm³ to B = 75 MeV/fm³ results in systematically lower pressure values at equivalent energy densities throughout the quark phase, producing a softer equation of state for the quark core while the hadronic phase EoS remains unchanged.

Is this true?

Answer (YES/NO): YES